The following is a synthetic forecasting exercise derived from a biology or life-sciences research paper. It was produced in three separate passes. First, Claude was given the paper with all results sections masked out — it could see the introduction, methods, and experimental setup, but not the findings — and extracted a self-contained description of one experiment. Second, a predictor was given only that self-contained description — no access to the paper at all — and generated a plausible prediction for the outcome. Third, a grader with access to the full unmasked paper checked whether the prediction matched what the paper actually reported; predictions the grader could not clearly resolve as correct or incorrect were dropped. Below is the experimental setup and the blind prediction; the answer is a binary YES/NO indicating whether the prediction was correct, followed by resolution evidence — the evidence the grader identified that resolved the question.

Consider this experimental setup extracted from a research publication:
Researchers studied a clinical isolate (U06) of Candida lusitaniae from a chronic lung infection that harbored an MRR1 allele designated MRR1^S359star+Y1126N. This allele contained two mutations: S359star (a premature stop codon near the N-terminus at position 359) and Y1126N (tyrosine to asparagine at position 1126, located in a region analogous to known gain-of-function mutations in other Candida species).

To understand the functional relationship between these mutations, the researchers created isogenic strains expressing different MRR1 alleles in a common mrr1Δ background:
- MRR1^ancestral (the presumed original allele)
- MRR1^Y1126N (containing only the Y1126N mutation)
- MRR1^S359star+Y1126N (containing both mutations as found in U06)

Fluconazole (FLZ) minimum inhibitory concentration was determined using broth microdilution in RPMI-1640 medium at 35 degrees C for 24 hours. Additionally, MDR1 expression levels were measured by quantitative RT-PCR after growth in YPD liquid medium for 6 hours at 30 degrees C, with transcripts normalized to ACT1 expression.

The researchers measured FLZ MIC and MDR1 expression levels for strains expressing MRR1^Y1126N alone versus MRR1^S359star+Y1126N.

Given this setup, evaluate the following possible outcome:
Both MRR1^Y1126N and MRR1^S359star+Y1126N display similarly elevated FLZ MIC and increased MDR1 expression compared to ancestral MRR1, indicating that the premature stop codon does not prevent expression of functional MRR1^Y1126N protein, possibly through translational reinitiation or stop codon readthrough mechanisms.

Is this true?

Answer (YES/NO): NO